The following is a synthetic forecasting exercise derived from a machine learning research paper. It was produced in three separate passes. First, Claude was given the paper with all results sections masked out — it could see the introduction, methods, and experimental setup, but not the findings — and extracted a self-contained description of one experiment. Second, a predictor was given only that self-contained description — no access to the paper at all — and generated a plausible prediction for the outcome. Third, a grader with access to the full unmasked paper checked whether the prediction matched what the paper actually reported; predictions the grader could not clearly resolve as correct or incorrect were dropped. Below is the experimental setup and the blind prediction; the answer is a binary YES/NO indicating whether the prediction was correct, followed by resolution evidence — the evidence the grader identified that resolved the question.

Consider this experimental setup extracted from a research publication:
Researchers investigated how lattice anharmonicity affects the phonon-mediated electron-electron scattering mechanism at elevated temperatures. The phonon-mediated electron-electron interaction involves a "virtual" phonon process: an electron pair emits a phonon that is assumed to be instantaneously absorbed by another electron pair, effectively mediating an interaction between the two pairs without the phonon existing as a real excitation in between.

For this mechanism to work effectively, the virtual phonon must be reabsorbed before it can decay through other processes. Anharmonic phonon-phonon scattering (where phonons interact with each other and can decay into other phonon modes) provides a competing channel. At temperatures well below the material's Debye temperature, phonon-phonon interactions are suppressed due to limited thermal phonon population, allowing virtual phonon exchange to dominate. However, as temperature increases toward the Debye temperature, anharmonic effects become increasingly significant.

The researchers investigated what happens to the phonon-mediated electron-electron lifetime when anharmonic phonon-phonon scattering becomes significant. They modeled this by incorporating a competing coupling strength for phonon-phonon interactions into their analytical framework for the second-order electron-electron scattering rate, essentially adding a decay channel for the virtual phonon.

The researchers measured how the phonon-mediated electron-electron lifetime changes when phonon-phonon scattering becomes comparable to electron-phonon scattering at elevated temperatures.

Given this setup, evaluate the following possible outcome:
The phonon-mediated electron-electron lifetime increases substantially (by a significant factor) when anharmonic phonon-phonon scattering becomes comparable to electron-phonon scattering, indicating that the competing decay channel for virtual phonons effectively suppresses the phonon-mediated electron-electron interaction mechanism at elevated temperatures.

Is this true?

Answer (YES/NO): YES